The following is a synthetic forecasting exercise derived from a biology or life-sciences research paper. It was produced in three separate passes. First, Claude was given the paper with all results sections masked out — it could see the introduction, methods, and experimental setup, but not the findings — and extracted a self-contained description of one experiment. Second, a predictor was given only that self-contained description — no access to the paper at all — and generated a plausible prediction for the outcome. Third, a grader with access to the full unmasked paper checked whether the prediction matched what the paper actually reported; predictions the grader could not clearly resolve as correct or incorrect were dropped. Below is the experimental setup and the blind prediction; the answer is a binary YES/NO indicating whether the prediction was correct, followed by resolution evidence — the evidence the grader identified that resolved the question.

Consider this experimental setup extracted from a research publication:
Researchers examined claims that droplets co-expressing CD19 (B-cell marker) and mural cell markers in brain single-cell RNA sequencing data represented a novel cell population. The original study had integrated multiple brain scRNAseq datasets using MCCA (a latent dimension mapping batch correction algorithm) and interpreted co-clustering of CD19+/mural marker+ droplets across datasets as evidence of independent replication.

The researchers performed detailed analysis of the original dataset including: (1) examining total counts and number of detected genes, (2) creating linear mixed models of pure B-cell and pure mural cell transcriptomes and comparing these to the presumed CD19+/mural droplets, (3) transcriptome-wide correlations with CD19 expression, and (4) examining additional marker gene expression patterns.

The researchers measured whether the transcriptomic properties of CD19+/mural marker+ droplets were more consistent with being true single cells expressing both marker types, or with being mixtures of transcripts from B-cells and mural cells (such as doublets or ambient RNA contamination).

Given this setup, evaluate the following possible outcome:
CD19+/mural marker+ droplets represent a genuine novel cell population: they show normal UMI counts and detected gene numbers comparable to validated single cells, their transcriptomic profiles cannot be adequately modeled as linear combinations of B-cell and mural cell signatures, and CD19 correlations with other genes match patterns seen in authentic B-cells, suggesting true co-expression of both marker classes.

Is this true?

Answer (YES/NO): NO